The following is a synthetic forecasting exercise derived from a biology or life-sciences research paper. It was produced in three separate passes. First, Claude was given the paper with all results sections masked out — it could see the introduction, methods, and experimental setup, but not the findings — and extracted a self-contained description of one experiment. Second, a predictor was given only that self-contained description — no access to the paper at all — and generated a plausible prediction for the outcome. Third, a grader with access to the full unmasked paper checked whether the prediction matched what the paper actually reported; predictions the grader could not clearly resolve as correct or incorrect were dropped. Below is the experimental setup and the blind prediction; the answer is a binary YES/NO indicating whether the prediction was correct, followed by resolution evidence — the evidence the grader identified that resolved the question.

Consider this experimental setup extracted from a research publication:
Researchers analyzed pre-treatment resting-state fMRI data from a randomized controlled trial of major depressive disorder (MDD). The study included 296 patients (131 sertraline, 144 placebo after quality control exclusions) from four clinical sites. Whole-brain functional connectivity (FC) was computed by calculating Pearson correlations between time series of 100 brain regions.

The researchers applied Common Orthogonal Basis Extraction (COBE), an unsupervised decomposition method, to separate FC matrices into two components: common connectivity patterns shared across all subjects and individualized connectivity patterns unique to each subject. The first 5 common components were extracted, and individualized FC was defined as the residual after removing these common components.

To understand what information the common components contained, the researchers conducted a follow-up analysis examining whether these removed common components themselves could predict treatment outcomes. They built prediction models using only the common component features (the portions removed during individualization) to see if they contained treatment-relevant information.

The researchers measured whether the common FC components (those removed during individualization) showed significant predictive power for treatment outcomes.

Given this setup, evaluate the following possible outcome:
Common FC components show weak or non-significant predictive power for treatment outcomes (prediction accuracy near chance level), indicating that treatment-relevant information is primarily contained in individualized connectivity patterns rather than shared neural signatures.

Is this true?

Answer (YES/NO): YES